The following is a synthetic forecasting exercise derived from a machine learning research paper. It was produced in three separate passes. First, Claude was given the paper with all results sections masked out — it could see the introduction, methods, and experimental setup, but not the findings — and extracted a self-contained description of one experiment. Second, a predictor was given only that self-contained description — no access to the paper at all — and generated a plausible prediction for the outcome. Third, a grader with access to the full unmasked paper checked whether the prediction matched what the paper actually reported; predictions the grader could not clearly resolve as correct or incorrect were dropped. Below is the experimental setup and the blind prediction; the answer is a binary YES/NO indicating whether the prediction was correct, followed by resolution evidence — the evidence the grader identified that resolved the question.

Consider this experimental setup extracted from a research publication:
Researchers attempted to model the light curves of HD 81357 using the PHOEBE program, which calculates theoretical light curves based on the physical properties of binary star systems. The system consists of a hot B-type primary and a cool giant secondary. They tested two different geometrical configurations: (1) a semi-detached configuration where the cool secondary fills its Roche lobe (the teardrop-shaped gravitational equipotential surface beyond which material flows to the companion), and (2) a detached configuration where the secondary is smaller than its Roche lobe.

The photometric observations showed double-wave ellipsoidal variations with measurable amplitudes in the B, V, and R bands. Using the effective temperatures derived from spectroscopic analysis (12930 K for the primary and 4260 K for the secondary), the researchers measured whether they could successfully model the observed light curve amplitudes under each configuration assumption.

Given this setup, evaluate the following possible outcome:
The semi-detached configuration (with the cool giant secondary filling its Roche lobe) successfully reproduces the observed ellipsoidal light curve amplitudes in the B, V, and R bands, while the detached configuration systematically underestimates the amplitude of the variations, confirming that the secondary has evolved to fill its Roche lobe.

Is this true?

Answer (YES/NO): NO